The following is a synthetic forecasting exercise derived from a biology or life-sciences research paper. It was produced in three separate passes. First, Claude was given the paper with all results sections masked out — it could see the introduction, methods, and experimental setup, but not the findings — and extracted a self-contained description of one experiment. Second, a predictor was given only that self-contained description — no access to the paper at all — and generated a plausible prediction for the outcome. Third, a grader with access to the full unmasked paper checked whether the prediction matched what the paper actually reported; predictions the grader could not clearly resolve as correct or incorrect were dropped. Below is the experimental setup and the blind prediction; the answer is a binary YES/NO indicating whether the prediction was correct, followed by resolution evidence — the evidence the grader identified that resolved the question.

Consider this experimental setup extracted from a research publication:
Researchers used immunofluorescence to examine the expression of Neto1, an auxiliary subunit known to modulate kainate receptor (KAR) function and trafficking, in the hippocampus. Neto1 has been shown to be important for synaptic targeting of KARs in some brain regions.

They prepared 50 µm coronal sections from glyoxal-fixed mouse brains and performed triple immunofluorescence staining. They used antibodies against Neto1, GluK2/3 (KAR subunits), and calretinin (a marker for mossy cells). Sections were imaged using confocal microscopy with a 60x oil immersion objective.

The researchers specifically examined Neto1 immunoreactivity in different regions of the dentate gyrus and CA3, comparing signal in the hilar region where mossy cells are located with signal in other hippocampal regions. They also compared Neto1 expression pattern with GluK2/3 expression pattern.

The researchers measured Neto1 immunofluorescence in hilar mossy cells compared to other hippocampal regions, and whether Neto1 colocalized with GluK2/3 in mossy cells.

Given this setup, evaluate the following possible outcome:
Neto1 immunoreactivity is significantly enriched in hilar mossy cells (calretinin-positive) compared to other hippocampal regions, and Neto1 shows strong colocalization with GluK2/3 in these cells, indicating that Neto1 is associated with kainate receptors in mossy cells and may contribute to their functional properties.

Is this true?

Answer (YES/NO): NO